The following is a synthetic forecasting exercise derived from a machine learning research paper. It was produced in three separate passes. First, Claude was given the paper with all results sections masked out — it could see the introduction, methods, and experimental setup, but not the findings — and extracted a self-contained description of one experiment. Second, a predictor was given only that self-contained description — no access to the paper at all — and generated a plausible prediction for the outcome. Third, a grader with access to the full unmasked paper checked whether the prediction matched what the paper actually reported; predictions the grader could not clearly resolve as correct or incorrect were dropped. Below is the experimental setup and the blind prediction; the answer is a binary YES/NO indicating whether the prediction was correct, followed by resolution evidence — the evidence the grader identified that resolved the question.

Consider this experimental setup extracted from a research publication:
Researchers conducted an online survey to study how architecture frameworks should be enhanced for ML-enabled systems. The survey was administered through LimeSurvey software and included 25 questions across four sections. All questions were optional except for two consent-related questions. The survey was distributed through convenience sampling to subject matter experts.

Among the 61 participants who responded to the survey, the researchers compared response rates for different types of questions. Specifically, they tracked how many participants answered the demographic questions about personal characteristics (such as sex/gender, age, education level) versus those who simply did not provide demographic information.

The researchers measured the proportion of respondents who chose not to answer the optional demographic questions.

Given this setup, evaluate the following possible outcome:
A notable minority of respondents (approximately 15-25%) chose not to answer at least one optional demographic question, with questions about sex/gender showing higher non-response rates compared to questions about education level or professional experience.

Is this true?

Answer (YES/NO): NO